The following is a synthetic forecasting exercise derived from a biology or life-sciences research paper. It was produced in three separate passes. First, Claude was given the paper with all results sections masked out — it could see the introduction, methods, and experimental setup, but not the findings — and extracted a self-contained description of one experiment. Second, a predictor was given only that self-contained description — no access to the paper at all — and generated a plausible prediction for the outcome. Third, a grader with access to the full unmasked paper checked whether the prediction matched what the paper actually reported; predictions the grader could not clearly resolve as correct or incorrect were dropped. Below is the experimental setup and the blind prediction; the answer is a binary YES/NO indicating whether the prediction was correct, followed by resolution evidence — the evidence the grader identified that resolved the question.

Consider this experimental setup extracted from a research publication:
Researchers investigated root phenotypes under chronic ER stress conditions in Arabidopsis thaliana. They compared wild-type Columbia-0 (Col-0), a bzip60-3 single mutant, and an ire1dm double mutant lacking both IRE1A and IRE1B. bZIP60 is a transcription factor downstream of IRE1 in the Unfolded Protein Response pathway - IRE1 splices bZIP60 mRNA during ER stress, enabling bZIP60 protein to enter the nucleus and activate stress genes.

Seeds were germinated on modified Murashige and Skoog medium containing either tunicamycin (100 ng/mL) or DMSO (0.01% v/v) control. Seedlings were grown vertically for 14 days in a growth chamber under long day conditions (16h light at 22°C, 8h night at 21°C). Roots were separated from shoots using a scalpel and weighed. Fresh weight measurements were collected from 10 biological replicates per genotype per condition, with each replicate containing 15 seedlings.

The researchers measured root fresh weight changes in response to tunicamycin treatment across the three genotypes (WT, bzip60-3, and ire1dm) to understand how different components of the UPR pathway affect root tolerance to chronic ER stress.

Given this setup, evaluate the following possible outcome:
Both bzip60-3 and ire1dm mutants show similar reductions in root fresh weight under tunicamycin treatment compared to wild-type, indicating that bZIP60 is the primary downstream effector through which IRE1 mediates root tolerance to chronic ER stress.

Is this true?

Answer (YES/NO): NO